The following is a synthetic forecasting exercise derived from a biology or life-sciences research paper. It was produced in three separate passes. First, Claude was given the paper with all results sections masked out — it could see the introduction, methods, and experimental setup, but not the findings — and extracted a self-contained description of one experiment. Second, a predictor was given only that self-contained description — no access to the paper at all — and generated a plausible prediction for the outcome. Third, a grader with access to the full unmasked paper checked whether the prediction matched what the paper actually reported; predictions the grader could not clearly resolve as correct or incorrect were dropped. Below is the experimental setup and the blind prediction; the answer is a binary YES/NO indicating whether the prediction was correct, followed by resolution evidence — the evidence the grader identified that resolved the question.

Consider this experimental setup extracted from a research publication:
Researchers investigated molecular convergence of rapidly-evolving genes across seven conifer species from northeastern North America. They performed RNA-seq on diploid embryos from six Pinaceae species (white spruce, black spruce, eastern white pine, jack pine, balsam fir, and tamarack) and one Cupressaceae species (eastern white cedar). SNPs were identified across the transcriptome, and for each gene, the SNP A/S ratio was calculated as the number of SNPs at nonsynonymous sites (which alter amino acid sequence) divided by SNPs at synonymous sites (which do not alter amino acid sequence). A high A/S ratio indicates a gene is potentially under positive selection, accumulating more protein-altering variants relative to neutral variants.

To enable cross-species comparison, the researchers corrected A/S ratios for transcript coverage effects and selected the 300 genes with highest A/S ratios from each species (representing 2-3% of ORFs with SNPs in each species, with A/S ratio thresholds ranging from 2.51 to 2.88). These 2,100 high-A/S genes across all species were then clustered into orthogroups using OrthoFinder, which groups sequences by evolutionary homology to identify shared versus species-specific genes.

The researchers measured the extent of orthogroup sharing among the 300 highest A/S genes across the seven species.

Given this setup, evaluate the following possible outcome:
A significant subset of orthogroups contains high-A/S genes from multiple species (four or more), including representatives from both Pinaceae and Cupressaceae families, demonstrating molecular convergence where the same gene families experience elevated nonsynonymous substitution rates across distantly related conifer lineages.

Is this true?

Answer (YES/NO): NO